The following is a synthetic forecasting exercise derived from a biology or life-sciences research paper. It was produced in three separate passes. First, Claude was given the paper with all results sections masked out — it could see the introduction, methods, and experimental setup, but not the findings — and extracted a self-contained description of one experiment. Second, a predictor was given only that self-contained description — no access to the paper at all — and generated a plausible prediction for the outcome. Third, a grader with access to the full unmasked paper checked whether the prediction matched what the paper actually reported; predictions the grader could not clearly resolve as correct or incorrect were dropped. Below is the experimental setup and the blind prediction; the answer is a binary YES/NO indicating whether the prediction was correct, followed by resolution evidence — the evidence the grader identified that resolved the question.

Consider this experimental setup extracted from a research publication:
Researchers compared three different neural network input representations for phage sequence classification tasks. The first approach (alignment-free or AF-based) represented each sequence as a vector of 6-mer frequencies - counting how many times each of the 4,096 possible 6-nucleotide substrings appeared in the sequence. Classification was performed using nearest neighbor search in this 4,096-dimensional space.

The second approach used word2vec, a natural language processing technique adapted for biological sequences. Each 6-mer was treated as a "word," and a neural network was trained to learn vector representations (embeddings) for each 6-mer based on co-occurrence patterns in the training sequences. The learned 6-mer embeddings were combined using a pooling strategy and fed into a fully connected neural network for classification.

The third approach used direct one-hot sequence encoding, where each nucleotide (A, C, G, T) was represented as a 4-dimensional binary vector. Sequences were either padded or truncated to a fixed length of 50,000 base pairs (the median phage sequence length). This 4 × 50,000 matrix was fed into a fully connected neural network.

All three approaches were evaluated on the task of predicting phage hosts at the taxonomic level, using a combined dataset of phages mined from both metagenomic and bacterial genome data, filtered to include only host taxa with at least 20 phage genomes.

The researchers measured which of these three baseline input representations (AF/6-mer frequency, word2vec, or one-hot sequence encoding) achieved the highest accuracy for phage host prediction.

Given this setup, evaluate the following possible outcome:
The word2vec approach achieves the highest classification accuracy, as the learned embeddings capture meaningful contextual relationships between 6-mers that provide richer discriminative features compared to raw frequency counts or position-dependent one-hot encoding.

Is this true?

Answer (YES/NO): NO